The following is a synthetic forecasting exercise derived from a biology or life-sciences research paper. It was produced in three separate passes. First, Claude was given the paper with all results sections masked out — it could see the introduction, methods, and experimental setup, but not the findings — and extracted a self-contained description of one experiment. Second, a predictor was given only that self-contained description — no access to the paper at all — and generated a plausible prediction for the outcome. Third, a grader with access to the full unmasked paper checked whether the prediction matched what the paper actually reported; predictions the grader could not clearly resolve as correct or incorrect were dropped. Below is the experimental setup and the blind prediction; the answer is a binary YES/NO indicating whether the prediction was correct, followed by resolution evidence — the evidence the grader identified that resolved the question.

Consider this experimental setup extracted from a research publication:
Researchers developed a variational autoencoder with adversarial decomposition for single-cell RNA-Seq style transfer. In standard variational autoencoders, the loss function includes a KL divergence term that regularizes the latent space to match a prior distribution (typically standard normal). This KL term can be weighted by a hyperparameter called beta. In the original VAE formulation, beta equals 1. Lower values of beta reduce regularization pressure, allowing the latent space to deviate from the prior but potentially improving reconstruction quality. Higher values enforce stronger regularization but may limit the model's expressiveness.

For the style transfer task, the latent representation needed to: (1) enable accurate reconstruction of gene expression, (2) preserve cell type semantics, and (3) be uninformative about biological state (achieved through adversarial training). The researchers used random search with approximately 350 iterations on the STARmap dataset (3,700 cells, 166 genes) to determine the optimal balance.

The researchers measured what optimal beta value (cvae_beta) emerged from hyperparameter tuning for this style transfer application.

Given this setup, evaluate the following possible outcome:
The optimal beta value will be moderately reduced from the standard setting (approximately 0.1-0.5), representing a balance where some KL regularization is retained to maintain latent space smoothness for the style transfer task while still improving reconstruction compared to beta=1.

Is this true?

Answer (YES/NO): NO